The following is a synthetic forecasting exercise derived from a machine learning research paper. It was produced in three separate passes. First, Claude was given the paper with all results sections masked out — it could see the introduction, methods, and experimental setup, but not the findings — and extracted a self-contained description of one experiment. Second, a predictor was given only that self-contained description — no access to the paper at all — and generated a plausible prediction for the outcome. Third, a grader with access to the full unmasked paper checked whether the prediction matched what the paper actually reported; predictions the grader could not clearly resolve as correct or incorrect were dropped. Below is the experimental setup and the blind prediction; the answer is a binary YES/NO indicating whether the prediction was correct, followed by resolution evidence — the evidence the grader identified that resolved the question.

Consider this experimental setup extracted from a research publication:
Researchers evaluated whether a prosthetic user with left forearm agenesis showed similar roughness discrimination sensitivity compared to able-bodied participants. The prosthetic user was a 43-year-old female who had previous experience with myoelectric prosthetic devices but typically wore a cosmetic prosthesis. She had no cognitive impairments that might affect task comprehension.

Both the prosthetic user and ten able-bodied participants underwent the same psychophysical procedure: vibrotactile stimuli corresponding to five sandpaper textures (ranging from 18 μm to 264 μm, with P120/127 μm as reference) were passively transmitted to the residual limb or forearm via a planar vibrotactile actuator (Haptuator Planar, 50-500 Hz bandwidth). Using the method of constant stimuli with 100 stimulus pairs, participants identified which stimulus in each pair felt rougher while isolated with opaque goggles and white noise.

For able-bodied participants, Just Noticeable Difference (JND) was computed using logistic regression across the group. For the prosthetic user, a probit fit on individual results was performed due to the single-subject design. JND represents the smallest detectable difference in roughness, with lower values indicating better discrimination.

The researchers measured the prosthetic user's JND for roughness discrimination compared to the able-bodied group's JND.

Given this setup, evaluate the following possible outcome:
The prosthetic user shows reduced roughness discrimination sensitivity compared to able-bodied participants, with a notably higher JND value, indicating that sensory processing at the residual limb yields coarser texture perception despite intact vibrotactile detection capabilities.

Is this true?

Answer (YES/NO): NO